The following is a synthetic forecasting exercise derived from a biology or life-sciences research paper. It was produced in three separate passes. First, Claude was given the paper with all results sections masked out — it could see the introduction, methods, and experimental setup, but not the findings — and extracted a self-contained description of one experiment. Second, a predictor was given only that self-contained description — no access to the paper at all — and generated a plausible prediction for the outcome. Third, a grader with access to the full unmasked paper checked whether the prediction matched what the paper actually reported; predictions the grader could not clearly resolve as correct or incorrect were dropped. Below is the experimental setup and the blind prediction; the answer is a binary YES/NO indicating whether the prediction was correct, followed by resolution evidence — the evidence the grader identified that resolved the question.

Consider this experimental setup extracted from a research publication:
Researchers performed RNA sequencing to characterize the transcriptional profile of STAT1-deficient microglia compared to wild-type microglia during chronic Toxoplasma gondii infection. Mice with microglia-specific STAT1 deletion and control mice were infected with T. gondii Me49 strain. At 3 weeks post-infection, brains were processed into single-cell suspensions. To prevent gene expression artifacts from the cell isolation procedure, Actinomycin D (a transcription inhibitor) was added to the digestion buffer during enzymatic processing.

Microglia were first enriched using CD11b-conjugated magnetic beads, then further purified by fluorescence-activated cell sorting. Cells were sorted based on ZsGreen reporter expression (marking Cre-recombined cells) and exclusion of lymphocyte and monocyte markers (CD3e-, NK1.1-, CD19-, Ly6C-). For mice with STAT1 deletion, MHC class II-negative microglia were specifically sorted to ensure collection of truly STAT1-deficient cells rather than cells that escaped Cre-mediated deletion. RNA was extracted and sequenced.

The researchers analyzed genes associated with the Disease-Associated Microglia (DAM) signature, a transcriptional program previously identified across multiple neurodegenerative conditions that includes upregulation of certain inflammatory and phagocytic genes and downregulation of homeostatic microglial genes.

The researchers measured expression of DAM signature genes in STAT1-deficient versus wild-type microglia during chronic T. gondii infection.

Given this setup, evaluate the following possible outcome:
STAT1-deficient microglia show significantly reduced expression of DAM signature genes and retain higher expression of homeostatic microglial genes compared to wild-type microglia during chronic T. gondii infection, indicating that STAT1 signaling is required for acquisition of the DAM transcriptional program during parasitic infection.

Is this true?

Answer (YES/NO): YES